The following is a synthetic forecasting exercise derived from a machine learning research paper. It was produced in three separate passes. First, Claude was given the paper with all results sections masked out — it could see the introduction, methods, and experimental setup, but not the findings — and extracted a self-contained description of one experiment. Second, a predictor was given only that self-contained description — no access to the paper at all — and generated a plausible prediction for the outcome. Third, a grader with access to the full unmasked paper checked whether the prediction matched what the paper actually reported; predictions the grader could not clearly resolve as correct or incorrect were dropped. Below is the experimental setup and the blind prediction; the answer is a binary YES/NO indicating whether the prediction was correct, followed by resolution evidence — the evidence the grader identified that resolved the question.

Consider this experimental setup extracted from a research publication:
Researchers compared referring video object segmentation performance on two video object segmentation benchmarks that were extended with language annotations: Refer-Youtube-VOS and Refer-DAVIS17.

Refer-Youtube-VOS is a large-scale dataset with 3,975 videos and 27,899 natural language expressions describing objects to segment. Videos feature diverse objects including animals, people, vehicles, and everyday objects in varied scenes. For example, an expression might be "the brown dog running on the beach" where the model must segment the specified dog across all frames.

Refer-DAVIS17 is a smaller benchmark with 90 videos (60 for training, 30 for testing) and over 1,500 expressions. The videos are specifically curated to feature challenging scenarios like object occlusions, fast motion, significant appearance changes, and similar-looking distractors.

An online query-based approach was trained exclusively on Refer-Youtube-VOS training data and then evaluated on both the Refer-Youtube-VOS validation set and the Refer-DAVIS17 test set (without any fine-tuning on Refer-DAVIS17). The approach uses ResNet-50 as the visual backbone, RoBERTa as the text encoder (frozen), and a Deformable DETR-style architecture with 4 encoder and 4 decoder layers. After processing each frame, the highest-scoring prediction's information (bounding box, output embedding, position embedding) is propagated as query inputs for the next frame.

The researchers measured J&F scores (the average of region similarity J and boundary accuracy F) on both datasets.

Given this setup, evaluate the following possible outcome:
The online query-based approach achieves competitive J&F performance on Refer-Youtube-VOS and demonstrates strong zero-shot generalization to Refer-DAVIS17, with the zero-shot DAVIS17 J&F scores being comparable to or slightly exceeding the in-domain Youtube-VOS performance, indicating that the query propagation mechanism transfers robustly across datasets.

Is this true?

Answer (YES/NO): YES